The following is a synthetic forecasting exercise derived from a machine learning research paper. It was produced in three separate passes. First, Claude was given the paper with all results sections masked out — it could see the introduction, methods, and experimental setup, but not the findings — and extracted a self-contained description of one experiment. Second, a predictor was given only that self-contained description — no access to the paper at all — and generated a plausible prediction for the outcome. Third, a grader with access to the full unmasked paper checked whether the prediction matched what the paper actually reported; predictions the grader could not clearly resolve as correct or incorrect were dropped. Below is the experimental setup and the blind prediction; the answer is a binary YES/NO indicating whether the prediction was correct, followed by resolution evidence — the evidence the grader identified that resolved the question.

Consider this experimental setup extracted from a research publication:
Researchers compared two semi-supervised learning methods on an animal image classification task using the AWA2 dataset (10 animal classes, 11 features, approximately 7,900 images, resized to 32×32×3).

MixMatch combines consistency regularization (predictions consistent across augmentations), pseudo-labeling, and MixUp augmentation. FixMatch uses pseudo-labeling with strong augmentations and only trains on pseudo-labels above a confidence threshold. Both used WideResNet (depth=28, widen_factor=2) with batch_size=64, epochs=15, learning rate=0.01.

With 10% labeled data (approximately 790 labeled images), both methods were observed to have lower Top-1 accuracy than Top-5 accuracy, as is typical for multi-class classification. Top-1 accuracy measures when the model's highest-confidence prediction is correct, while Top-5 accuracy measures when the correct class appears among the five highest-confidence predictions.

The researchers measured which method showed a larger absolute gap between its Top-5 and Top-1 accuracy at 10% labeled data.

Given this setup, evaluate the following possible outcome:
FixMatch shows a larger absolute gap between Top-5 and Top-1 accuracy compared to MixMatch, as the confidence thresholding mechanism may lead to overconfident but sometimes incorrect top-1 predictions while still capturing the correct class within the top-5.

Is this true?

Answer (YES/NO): YES